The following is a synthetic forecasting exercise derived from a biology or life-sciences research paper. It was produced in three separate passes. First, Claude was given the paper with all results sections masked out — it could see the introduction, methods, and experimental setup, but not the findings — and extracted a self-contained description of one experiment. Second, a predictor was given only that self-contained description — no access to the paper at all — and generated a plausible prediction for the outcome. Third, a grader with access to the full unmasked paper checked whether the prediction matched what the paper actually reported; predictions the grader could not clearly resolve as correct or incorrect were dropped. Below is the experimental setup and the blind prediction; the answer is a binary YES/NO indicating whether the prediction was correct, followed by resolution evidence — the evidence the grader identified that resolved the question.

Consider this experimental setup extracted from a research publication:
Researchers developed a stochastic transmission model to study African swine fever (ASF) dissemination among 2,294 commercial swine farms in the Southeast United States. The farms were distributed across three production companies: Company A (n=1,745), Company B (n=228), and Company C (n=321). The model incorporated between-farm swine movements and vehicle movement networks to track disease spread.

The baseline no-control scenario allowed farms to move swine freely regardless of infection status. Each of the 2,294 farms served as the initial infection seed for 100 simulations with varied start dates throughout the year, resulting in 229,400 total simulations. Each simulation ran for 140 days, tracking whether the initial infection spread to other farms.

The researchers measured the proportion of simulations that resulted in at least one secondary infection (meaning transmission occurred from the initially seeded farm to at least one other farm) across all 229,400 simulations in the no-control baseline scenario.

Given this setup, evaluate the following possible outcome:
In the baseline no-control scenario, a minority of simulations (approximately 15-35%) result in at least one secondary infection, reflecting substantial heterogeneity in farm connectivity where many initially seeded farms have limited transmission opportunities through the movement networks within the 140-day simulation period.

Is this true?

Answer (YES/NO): NO